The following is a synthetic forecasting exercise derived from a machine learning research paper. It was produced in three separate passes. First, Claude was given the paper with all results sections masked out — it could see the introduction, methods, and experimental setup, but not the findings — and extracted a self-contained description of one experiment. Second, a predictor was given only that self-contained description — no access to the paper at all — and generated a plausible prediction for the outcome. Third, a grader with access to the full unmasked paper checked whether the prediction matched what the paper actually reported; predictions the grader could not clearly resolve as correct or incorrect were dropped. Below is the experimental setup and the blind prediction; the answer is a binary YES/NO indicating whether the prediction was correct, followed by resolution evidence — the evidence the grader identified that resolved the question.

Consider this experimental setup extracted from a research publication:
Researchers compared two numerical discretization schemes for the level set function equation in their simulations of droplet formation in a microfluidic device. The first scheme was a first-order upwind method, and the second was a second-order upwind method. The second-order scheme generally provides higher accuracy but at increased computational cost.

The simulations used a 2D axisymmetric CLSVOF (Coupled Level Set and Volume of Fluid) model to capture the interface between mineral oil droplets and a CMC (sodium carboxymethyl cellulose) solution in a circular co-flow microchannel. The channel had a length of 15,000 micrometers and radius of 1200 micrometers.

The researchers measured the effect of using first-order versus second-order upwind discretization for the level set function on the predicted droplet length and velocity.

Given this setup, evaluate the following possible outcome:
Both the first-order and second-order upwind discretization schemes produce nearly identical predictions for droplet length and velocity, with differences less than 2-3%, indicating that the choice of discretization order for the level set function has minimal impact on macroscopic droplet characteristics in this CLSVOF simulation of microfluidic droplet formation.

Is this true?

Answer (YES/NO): YES